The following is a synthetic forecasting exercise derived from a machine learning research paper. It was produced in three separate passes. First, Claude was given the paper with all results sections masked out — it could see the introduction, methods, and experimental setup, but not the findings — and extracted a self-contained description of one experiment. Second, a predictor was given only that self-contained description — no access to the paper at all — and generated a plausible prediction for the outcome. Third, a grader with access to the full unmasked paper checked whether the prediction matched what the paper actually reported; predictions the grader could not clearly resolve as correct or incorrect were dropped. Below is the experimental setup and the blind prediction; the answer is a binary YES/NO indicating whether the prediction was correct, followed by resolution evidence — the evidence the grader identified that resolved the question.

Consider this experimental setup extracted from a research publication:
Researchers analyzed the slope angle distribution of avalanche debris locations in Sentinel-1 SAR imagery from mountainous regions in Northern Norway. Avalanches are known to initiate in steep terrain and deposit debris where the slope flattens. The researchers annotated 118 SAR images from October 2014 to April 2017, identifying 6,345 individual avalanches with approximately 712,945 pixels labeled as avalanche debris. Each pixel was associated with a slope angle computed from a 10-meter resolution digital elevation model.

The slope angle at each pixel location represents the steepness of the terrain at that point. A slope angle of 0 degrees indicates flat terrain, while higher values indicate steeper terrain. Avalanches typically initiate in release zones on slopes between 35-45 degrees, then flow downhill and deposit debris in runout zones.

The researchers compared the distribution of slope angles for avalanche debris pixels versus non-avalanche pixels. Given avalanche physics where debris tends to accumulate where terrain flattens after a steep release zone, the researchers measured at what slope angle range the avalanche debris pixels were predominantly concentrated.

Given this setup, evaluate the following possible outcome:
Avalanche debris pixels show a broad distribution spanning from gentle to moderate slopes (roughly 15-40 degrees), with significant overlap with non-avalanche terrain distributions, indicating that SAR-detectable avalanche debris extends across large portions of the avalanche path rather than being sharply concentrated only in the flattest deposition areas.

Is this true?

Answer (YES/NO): NO